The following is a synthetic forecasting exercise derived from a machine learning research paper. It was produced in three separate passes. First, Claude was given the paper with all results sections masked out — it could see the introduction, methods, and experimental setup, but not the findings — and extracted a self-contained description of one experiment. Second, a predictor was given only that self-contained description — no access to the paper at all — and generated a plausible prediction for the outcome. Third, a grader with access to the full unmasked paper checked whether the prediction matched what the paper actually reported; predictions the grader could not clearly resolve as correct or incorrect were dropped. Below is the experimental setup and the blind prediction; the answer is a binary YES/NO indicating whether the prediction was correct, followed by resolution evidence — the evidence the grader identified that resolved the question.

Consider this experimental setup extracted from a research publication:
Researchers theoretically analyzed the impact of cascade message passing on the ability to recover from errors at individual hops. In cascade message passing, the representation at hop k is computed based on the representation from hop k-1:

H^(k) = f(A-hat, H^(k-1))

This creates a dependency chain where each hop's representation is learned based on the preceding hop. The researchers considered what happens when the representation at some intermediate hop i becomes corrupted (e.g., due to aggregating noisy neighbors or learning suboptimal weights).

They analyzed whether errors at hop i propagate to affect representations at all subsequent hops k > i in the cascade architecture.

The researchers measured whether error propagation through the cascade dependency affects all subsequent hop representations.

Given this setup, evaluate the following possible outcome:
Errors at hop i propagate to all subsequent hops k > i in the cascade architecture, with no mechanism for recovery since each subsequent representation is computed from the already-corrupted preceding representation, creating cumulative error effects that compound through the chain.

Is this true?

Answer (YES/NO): YES